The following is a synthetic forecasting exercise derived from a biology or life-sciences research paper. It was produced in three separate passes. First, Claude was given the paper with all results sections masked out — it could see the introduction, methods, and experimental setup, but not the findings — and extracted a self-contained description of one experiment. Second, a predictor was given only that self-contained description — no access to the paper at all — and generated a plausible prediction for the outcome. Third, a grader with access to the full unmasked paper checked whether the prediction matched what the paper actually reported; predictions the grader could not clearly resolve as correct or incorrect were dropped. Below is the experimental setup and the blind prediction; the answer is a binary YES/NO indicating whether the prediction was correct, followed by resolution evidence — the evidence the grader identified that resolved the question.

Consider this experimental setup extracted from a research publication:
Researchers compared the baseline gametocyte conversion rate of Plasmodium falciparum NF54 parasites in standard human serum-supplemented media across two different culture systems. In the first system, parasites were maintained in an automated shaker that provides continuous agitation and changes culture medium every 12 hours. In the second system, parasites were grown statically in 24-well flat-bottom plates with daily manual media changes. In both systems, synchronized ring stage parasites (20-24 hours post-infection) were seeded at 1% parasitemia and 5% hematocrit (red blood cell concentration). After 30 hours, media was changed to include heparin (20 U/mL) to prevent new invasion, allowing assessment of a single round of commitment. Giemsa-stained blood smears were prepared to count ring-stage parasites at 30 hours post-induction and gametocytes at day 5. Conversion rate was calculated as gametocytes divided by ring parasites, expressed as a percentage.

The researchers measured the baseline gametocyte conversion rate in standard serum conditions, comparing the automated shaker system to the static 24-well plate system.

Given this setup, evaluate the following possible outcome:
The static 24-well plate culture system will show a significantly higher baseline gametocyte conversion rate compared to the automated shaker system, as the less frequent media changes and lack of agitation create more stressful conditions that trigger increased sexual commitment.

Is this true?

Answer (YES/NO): YES